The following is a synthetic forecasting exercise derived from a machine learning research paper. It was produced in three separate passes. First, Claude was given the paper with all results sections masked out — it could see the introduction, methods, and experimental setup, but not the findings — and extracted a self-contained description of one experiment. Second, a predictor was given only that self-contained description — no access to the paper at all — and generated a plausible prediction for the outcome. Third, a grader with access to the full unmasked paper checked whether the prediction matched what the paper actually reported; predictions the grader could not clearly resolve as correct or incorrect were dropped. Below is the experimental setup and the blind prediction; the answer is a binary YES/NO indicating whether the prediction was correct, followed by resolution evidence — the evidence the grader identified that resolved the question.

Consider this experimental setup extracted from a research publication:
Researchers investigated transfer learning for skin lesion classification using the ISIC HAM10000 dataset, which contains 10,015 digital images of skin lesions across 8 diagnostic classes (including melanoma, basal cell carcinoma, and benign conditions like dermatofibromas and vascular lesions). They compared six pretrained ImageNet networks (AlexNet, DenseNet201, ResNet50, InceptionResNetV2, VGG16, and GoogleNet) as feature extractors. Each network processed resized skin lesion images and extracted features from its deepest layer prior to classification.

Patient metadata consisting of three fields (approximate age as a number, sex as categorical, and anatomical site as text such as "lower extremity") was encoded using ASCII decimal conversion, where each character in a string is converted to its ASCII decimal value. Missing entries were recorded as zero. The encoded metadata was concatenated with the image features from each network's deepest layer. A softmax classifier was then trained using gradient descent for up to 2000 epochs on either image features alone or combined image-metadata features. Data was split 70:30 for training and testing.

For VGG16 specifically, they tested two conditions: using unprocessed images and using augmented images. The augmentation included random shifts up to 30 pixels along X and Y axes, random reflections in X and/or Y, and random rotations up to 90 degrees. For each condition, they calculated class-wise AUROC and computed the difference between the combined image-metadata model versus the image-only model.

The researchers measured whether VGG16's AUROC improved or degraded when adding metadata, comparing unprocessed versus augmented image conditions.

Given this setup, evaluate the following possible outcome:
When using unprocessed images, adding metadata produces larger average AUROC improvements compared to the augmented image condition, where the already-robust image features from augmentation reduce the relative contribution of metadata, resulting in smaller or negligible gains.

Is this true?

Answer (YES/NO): NO